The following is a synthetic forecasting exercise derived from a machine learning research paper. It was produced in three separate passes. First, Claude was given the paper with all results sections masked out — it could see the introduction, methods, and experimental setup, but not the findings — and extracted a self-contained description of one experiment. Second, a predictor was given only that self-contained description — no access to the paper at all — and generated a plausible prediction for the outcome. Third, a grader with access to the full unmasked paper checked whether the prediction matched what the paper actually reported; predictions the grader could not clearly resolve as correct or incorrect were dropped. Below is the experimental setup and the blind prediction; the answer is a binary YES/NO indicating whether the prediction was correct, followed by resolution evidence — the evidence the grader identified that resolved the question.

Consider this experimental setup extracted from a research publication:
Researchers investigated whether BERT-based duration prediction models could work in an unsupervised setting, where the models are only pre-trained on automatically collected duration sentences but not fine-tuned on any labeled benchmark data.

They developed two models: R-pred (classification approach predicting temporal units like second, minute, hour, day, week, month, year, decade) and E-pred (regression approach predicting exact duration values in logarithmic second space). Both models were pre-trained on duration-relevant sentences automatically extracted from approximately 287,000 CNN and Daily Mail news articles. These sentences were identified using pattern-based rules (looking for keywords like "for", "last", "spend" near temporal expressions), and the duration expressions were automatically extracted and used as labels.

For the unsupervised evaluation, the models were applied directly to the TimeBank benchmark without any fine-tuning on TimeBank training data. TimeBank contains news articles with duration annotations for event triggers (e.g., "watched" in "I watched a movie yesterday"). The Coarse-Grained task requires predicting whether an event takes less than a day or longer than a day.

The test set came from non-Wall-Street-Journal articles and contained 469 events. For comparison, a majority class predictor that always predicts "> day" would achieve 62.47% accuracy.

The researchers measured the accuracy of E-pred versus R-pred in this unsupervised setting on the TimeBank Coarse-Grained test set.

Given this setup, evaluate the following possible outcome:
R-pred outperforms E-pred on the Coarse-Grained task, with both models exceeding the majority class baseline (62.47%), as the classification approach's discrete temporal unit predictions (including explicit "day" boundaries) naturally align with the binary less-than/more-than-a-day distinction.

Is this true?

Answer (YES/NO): NO